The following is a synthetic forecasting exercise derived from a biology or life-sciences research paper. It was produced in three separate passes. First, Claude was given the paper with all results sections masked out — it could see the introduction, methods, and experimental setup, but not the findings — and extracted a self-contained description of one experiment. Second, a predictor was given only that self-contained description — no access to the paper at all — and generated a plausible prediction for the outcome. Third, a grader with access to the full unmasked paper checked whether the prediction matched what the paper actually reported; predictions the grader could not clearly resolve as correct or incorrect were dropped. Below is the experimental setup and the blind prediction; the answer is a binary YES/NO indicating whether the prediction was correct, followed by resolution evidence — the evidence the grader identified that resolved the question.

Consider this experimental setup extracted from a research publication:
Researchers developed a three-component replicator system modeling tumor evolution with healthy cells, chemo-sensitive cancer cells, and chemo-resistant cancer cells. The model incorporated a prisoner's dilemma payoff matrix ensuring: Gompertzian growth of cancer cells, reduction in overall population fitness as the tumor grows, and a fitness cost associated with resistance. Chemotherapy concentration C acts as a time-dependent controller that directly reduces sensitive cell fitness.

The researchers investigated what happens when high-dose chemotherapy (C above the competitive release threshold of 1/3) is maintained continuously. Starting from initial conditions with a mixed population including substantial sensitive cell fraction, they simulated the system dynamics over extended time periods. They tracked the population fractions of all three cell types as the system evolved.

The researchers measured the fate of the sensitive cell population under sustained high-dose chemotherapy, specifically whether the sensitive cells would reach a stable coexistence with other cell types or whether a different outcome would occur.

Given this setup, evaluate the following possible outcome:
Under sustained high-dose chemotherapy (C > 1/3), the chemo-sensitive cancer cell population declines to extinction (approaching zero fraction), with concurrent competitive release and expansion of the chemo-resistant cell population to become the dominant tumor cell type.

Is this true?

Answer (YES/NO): YES